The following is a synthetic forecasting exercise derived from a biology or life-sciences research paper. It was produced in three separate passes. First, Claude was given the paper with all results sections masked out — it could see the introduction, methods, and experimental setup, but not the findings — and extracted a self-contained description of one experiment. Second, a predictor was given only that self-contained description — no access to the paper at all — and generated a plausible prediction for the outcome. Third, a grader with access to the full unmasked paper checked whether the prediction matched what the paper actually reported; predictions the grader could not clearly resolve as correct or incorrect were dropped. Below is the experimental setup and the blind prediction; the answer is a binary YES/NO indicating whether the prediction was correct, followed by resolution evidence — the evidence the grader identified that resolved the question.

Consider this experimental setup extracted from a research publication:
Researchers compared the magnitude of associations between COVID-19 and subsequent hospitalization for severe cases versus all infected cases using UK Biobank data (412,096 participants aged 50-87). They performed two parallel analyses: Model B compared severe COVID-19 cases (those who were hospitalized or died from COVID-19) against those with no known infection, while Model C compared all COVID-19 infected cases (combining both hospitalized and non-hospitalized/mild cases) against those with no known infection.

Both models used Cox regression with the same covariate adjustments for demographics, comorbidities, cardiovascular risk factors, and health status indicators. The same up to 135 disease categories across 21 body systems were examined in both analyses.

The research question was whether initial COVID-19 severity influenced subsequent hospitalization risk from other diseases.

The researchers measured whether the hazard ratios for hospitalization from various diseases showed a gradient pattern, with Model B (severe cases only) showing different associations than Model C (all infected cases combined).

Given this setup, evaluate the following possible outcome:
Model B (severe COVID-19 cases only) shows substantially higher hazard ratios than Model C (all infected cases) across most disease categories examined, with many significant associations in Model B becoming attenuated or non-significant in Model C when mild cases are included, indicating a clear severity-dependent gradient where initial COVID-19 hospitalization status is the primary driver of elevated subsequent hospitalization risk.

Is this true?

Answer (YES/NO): NO